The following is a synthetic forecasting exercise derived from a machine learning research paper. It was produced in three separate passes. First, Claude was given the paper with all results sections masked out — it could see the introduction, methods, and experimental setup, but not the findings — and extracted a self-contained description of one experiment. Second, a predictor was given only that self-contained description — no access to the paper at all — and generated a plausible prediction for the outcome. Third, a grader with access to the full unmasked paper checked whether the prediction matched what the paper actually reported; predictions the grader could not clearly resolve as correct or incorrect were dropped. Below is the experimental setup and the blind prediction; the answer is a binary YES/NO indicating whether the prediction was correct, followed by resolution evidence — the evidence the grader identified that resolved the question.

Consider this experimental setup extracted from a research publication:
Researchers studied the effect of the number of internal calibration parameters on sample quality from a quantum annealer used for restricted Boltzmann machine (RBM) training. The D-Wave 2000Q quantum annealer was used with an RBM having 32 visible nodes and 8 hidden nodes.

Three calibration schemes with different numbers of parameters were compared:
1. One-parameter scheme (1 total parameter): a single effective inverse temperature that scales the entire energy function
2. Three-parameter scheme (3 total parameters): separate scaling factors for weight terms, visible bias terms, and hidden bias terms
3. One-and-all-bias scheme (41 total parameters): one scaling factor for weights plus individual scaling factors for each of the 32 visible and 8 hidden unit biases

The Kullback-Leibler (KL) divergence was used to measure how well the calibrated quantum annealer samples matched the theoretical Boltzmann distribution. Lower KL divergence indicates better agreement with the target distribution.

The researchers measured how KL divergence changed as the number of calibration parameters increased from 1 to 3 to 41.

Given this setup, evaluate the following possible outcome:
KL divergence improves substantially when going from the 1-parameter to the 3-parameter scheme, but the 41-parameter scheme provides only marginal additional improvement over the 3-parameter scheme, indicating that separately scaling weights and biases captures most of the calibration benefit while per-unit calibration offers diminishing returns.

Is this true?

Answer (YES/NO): NO